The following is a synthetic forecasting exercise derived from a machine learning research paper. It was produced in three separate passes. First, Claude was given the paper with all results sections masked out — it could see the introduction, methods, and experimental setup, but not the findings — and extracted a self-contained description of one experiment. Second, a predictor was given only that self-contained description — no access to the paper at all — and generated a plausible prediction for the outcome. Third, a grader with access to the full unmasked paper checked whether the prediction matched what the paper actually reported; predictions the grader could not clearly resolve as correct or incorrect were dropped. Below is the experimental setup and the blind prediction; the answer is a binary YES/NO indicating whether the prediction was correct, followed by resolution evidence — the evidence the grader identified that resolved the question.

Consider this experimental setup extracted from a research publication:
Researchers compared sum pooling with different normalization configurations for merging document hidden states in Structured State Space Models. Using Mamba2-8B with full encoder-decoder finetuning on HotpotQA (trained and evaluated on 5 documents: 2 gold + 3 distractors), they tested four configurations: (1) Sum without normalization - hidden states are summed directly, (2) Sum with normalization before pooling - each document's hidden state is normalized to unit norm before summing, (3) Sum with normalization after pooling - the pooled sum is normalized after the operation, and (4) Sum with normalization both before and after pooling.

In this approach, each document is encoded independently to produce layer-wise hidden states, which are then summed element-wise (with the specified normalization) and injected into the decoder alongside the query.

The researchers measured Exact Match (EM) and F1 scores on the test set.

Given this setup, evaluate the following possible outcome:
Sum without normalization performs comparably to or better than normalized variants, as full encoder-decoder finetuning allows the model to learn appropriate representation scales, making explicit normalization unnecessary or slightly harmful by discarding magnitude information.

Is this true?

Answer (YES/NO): YES